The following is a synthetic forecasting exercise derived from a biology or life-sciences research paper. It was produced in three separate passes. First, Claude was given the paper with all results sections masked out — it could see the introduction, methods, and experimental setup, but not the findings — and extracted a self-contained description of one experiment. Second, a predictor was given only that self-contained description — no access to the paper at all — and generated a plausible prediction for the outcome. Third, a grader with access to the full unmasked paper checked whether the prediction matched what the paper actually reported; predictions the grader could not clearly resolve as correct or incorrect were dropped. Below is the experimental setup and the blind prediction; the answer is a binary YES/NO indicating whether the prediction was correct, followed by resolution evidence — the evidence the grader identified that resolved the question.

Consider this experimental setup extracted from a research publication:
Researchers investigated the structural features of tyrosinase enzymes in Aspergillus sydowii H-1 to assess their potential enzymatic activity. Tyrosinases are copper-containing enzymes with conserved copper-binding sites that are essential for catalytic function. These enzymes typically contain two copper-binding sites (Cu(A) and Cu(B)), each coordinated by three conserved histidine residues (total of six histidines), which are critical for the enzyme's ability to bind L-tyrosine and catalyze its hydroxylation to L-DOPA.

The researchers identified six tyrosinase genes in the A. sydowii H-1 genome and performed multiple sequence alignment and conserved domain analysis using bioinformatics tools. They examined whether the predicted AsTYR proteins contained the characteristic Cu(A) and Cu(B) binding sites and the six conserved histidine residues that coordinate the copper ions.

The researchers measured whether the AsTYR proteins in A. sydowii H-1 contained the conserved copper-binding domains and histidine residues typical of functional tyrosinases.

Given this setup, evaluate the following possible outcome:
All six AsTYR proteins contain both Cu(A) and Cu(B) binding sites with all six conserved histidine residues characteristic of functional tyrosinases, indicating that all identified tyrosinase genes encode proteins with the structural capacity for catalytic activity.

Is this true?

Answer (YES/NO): NO